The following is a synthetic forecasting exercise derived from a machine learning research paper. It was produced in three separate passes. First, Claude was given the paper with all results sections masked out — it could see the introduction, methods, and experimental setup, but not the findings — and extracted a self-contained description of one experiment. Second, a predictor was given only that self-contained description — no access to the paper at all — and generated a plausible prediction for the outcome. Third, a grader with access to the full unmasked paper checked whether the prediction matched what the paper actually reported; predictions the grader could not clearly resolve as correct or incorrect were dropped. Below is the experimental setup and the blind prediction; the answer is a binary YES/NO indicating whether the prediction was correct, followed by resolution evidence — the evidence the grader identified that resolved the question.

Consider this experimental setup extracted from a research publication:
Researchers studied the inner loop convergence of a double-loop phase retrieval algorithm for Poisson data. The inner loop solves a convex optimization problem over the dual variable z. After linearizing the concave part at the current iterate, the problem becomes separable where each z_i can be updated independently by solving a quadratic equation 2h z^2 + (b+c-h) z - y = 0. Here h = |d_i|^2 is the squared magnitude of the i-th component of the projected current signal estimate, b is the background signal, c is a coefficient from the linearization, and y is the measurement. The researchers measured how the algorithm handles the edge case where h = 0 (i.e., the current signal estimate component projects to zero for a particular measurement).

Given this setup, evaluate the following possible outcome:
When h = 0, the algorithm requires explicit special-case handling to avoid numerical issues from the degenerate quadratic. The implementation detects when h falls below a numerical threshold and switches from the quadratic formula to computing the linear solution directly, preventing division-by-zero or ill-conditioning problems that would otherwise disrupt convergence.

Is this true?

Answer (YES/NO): NO